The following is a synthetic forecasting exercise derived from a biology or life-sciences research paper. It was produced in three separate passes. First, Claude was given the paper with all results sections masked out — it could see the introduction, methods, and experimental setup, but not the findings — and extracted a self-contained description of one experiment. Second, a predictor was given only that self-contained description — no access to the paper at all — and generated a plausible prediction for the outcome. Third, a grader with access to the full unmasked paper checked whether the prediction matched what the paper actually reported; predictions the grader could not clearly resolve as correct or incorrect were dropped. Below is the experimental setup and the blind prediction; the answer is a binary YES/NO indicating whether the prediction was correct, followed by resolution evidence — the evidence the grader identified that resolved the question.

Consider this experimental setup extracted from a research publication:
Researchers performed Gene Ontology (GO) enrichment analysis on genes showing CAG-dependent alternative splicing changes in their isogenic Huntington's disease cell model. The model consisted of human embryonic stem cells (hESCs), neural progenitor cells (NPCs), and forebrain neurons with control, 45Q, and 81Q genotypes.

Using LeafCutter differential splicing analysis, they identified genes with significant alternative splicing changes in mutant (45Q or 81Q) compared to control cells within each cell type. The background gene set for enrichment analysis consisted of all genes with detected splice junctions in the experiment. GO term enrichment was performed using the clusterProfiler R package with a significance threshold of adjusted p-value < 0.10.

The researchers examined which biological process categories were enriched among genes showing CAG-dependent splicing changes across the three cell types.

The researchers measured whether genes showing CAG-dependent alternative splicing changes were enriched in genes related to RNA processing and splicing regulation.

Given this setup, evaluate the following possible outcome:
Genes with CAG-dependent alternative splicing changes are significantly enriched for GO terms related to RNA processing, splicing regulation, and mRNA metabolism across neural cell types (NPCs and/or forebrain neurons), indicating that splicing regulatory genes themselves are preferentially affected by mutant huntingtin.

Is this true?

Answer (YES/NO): YES